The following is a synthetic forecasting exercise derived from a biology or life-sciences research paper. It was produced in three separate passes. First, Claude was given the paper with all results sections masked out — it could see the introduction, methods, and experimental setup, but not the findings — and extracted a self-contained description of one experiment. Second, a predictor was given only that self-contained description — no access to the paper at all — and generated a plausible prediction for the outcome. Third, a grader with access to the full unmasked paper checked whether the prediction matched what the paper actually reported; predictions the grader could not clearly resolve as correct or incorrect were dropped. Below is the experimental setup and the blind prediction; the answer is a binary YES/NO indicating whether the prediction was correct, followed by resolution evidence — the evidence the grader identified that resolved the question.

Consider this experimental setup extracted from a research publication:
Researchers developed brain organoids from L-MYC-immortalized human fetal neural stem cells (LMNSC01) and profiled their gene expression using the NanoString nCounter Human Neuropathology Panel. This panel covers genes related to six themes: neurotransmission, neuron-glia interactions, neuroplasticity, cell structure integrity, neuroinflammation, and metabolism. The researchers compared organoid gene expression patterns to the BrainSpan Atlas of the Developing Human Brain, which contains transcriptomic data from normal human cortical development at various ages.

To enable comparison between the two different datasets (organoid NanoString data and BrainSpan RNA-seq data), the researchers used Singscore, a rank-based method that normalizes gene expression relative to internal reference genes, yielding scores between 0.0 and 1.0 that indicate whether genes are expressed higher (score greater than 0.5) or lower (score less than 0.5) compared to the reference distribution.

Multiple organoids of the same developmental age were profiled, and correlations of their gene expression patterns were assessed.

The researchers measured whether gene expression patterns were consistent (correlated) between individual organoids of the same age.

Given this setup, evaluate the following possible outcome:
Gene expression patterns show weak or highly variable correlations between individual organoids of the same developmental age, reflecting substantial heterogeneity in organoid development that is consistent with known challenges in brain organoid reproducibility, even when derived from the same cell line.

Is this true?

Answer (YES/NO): NO